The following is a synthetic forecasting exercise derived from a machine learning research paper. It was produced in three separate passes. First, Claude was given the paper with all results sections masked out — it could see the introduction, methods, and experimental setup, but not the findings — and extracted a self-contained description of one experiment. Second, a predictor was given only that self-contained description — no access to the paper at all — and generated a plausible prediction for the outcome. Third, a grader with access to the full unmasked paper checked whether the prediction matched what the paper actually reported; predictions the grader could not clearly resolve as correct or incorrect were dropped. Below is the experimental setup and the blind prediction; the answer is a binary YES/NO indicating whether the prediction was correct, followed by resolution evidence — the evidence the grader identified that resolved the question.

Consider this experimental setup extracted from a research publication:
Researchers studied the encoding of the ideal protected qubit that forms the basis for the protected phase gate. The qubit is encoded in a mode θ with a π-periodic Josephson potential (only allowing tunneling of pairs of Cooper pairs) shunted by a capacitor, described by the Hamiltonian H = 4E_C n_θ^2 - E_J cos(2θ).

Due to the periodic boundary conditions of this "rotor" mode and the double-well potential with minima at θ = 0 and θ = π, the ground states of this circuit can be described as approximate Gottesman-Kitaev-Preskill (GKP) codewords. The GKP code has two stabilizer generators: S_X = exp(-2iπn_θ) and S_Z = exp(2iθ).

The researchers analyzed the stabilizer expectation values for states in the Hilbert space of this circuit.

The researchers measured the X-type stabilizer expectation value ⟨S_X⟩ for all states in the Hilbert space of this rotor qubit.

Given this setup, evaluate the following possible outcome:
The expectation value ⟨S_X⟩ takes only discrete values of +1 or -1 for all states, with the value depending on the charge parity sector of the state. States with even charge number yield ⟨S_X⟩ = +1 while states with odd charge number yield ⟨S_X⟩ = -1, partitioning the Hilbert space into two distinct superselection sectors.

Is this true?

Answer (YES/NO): NO